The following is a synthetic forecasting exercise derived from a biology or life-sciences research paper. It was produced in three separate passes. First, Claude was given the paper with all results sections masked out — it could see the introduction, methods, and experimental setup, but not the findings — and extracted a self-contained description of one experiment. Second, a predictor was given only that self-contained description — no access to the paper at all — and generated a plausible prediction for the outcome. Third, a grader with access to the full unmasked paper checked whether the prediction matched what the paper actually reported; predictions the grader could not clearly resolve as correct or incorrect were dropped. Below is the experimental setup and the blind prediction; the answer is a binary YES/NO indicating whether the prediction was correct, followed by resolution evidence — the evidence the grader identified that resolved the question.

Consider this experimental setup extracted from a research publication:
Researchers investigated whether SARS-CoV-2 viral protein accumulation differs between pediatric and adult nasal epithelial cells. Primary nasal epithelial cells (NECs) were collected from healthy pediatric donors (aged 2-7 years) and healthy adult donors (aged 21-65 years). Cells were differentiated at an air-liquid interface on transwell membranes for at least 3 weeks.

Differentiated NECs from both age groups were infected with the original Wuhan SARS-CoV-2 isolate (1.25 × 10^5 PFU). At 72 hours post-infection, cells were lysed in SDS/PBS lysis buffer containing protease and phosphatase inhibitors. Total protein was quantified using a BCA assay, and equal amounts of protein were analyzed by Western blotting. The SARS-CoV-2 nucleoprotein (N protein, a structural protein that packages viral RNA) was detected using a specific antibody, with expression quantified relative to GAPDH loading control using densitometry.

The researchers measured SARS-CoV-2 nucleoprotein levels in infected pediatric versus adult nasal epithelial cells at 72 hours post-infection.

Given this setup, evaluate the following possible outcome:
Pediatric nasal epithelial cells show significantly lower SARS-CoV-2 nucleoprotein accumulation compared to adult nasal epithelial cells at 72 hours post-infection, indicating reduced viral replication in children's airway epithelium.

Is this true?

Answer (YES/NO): NO